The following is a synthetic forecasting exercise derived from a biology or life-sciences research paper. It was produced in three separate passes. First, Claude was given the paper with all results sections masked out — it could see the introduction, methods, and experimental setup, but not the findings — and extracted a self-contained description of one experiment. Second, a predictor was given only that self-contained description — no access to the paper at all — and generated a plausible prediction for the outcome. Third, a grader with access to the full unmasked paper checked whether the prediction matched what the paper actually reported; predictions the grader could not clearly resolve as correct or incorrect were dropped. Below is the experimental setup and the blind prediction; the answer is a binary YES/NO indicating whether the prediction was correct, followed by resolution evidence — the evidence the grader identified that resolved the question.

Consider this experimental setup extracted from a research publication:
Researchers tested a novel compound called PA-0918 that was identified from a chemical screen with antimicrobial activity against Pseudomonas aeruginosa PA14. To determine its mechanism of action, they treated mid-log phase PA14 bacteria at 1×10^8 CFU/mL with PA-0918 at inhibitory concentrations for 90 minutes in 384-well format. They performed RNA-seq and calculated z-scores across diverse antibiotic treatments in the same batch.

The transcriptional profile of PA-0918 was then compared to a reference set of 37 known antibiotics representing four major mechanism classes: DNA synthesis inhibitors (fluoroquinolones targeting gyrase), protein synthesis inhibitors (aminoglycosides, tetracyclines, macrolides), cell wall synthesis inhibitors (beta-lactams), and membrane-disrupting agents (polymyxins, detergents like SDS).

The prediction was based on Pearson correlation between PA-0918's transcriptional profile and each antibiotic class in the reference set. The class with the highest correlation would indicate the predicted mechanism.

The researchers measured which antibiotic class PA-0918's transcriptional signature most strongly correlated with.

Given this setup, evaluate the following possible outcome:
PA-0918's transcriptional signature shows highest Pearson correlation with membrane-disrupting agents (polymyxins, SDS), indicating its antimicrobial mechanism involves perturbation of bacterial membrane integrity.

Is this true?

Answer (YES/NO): YES